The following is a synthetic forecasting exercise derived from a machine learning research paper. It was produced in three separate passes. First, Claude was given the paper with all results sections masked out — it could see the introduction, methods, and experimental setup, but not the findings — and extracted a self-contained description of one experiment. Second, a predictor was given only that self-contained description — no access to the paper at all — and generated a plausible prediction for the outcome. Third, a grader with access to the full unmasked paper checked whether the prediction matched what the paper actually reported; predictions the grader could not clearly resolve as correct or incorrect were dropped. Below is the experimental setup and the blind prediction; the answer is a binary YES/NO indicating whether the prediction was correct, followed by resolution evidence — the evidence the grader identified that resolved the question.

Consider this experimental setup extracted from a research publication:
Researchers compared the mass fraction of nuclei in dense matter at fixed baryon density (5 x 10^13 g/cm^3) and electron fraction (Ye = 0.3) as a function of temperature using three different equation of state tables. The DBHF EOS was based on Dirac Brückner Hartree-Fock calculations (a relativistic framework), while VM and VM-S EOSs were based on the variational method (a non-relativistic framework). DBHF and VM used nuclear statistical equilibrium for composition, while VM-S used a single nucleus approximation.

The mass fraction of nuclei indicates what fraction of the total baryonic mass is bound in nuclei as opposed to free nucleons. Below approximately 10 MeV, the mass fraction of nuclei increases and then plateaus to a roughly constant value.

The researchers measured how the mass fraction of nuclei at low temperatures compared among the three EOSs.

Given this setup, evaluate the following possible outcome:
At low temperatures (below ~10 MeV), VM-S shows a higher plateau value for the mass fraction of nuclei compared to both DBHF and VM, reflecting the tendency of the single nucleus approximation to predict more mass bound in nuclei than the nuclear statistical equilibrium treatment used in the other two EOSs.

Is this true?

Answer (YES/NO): NO